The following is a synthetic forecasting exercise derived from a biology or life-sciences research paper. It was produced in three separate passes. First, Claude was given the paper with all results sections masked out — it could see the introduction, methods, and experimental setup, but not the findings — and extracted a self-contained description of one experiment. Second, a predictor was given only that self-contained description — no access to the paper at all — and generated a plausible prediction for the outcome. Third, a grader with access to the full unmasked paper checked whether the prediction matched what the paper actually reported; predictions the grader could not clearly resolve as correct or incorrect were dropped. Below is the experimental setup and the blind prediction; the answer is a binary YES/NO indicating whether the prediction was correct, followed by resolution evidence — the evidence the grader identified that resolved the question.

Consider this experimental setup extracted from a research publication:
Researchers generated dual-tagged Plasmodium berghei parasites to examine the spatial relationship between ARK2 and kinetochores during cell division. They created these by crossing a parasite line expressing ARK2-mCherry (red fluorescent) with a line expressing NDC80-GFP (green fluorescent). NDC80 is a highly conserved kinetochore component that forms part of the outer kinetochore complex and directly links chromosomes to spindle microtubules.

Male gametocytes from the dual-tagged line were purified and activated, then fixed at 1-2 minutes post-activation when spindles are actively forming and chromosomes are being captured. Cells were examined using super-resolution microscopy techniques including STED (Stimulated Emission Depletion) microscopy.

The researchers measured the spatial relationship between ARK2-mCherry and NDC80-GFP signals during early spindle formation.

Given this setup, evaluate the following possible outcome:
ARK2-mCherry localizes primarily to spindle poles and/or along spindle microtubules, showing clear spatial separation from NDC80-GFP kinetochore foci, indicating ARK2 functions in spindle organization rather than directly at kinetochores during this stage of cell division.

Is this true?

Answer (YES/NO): NO